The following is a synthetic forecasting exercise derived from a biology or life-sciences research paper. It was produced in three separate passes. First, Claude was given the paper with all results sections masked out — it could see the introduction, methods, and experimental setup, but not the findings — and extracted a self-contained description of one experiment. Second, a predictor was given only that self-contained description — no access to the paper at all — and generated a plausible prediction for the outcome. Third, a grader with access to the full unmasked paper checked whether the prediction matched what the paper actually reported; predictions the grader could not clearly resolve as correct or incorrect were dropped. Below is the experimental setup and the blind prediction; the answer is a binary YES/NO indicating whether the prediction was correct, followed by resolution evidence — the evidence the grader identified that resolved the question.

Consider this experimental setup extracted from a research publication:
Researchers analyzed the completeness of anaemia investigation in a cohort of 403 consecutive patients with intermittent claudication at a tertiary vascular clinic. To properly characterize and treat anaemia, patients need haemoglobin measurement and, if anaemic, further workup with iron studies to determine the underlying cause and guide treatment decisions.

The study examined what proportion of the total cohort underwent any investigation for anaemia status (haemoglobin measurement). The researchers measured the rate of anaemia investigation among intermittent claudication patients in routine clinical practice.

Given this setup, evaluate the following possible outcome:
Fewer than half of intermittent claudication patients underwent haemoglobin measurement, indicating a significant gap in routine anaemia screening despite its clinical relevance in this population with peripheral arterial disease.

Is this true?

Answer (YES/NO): NO